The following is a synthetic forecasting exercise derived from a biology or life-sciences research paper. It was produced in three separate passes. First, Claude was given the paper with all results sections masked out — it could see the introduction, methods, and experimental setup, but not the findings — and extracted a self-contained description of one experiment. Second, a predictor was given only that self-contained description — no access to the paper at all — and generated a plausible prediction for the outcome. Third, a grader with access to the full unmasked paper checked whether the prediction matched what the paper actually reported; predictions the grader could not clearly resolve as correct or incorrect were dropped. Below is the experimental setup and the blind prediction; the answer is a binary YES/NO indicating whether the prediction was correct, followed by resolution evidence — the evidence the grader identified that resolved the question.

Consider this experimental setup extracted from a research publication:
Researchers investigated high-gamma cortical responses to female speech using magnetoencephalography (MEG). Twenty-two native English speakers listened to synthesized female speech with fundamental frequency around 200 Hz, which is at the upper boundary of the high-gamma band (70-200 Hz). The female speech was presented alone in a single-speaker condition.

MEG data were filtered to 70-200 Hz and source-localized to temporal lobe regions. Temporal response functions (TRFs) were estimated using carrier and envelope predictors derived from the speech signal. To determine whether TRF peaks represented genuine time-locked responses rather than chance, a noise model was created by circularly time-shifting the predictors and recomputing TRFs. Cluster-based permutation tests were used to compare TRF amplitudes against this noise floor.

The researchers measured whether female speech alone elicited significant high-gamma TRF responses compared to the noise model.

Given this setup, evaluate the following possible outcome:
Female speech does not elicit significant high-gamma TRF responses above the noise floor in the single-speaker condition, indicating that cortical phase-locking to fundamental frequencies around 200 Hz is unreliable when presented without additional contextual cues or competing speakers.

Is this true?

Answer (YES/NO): NO